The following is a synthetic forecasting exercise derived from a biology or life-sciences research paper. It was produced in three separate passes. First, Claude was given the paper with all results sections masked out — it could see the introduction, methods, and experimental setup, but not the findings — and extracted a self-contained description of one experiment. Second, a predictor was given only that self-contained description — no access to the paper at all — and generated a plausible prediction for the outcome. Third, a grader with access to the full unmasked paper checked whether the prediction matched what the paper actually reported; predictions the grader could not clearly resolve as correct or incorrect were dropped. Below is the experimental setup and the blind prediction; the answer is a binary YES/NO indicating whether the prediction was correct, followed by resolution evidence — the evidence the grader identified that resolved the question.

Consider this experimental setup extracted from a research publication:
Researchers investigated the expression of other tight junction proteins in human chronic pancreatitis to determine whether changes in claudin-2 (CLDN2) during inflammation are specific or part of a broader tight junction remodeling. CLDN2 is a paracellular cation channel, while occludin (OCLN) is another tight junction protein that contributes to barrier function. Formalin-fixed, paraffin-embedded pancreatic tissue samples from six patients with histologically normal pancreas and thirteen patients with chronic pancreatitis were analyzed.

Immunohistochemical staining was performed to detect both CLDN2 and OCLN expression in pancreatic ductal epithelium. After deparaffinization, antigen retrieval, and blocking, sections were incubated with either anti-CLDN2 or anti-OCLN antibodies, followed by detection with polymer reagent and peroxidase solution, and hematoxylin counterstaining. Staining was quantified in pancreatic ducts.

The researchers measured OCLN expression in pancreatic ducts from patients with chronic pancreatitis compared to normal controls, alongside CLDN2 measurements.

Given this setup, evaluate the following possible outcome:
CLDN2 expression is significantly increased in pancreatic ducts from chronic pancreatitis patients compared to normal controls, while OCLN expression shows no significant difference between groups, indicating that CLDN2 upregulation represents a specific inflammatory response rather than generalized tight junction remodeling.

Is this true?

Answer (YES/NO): YES